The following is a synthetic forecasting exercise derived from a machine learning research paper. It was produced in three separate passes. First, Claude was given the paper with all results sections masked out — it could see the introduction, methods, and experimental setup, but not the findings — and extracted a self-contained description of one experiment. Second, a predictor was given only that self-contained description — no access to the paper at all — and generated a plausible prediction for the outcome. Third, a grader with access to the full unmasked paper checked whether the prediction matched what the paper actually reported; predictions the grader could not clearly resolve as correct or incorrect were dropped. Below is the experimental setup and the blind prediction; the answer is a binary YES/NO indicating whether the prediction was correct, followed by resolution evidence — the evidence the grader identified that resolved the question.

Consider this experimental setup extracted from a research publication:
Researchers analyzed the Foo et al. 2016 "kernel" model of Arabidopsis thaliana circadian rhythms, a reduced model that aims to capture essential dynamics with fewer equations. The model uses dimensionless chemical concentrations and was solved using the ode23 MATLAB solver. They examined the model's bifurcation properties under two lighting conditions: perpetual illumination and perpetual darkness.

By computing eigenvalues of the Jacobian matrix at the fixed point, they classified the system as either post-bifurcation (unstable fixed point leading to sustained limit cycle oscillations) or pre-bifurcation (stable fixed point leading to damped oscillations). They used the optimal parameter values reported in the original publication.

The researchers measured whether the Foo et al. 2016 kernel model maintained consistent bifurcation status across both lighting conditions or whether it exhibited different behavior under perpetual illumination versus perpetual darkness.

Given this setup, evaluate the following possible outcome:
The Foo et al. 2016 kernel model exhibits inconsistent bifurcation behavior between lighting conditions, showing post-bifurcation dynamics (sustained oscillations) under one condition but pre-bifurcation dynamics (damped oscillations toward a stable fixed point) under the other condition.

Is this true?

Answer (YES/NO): NO